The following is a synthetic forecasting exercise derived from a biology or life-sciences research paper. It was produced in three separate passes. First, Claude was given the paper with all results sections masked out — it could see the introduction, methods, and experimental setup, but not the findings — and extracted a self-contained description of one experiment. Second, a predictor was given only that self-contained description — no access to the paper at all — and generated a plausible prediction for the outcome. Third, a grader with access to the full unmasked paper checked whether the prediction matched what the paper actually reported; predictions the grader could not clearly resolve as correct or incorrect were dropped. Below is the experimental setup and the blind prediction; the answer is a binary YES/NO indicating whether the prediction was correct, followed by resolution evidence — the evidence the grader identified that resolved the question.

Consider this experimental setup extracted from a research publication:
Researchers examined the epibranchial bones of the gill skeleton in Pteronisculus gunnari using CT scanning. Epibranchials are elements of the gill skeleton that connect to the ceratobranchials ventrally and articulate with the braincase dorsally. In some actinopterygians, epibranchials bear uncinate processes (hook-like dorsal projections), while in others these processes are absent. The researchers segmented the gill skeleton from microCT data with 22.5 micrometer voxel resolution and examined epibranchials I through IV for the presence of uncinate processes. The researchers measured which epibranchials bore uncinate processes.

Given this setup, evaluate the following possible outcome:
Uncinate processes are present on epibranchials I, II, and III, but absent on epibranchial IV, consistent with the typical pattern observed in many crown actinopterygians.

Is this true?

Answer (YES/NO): YES